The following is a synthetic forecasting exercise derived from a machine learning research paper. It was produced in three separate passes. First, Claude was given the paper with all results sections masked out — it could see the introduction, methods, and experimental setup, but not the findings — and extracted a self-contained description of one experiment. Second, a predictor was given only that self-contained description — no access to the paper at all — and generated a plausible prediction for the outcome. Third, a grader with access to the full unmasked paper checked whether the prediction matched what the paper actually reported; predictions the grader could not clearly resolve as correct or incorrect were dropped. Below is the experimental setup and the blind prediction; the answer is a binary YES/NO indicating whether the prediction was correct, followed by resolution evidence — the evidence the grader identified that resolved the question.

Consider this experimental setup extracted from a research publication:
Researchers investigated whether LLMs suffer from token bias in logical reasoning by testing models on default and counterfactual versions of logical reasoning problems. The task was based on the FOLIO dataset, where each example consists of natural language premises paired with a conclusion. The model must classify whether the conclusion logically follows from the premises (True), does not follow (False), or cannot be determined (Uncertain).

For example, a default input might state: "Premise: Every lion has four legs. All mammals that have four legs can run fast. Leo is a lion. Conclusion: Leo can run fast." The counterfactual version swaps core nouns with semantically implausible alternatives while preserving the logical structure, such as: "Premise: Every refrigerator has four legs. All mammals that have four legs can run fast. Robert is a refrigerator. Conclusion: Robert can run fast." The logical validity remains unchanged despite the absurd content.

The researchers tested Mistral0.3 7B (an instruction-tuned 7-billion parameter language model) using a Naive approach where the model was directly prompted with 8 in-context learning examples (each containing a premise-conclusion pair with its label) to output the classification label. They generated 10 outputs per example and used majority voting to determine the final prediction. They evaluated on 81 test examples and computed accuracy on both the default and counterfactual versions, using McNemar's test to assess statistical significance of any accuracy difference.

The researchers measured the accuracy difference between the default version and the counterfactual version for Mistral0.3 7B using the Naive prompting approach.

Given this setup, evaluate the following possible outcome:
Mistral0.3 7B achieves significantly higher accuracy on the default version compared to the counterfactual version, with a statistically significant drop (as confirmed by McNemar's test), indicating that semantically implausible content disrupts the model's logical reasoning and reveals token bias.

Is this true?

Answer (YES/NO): YES